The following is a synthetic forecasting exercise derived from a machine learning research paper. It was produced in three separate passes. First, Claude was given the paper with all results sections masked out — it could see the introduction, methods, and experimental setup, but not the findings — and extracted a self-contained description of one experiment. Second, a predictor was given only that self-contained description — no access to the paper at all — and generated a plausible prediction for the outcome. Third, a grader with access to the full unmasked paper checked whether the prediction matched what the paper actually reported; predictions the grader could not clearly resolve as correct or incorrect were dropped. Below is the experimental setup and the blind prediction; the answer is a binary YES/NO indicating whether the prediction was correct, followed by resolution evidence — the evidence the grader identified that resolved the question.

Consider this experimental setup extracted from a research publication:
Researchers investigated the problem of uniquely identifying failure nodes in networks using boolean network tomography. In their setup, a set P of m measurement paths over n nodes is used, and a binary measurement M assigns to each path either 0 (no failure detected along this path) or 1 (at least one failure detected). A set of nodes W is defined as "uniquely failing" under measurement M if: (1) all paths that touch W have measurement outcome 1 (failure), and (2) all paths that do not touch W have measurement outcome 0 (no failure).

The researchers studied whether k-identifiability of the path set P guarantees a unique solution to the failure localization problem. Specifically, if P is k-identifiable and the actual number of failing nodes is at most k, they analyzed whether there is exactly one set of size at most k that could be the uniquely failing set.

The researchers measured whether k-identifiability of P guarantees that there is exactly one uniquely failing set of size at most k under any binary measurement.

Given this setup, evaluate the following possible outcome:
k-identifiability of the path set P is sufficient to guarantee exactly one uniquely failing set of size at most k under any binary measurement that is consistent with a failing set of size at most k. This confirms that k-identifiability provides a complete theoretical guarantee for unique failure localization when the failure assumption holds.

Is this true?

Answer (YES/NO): YES